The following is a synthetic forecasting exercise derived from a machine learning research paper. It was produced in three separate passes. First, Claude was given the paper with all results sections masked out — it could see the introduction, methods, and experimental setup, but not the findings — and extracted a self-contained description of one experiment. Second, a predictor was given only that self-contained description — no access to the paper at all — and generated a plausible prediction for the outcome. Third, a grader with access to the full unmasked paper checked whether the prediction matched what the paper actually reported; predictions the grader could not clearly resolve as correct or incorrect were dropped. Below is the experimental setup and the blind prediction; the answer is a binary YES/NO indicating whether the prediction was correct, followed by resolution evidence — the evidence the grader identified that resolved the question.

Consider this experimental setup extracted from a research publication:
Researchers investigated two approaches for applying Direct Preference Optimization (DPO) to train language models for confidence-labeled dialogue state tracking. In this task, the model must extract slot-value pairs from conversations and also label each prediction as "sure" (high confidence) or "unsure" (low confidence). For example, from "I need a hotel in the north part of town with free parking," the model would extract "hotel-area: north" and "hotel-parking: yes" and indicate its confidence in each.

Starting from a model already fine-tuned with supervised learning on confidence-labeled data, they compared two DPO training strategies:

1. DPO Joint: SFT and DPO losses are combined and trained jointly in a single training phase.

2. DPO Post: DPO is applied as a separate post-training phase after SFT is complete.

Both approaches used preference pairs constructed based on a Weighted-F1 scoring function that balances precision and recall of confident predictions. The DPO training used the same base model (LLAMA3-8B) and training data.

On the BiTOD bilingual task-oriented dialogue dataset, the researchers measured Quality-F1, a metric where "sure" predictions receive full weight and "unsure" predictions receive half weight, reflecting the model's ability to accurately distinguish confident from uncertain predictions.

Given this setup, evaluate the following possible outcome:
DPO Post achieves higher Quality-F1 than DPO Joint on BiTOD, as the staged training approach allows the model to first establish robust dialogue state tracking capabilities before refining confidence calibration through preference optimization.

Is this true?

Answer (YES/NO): YES